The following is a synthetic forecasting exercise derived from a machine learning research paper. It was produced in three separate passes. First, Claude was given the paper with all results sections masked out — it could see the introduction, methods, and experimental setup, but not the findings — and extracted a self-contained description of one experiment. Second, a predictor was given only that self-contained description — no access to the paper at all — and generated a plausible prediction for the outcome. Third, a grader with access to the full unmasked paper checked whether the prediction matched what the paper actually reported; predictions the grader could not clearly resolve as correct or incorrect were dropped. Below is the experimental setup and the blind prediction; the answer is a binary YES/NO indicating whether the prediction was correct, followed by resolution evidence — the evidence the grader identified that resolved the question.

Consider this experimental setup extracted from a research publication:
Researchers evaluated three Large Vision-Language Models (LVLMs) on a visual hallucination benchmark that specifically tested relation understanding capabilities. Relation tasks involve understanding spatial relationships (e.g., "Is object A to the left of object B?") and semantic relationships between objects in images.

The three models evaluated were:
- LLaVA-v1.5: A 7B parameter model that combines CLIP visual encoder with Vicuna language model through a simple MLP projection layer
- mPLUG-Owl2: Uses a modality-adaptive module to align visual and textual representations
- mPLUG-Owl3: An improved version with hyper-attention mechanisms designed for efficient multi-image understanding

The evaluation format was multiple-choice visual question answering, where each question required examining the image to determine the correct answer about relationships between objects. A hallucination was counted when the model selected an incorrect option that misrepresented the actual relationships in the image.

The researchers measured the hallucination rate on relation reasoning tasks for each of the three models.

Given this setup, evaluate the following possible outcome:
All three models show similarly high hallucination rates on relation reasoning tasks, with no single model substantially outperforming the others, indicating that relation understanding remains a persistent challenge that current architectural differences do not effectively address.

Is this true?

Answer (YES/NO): NO